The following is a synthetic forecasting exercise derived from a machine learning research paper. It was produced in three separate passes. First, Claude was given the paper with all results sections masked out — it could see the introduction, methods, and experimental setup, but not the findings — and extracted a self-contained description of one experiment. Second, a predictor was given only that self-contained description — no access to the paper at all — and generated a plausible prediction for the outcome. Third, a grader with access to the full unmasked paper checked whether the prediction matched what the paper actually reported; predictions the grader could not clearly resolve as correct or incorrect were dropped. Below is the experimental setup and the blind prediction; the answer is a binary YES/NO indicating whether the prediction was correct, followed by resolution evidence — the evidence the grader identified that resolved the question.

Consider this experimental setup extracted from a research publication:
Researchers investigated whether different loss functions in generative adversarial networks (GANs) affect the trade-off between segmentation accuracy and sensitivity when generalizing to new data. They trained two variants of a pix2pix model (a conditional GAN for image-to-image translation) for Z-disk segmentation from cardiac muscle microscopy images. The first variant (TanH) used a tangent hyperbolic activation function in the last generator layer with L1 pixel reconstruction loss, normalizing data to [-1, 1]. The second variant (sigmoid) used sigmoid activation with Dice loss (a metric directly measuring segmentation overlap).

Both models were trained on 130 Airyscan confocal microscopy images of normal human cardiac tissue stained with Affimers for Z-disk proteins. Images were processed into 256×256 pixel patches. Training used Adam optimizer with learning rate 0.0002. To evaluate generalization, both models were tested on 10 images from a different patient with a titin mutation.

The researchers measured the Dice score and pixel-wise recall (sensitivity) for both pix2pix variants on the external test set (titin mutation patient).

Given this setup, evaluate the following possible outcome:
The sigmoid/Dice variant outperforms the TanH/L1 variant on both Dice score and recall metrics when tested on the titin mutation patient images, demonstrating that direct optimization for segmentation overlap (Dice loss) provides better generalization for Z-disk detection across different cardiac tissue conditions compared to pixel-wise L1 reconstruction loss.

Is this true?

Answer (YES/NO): NO